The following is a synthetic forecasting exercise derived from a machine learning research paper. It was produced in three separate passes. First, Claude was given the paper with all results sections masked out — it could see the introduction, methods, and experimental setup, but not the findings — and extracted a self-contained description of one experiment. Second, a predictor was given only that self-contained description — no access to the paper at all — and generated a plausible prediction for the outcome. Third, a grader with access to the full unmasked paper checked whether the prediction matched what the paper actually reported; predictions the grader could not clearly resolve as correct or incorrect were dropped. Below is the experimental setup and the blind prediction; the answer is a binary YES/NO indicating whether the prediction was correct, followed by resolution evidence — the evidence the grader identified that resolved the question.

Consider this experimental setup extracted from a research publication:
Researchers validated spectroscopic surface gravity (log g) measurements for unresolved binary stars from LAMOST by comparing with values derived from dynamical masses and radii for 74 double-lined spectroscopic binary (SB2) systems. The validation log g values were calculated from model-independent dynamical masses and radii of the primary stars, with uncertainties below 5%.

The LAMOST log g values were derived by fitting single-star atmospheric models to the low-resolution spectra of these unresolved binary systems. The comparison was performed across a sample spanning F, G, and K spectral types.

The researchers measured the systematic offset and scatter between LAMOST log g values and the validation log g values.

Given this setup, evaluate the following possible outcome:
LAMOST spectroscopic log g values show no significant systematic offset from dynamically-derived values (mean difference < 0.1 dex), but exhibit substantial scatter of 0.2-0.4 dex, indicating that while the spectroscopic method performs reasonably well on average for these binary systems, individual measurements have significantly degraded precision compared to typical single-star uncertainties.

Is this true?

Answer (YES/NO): NO